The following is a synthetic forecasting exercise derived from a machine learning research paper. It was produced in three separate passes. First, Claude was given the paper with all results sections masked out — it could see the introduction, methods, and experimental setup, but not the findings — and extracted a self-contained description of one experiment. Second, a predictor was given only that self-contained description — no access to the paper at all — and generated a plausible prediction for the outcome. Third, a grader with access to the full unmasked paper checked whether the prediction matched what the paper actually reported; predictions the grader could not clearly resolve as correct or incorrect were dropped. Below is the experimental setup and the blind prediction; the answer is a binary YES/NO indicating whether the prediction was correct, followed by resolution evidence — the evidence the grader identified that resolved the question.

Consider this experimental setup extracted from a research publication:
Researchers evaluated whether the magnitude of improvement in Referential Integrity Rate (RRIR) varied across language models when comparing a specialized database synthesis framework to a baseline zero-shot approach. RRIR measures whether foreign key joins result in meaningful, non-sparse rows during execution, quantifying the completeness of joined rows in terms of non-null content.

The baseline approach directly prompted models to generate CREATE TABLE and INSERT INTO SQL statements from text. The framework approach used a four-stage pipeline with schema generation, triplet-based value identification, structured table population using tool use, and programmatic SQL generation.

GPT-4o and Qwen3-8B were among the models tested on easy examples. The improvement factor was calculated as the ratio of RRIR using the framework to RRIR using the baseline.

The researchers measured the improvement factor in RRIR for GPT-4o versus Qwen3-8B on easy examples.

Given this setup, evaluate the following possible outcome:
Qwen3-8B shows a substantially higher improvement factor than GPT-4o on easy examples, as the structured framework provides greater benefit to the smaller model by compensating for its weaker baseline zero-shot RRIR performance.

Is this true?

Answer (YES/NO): NO